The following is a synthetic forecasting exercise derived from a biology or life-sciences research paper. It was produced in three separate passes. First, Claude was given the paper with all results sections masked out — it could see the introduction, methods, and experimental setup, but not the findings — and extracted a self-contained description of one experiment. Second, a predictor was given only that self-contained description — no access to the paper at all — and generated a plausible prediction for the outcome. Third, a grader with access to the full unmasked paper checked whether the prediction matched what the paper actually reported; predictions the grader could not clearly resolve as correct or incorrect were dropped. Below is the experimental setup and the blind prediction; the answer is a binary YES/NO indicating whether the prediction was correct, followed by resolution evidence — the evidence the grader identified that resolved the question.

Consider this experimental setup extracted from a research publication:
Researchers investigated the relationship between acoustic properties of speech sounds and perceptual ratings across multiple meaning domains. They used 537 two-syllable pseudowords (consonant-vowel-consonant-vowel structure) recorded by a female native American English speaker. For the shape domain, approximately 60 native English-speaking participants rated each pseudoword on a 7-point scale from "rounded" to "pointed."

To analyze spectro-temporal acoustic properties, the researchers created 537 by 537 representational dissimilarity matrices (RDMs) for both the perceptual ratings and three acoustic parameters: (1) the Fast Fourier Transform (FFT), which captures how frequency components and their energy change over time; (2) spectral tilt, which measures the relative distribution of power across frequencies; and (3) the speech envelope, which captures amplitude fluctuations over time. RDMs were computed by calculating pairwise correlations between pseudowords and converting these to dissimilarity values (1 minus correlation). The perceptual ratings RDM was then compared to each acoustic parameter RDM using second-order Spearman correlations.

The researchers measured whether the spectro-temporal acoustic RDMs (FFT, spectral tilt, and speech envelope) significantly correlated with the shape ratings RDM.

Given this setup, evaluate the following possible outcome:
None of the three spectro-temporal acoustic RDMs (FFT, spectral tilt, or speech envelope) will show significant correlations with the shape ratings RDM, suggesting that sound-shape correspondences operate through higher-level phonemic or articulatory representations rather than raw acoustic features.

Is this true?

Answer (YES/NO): NO